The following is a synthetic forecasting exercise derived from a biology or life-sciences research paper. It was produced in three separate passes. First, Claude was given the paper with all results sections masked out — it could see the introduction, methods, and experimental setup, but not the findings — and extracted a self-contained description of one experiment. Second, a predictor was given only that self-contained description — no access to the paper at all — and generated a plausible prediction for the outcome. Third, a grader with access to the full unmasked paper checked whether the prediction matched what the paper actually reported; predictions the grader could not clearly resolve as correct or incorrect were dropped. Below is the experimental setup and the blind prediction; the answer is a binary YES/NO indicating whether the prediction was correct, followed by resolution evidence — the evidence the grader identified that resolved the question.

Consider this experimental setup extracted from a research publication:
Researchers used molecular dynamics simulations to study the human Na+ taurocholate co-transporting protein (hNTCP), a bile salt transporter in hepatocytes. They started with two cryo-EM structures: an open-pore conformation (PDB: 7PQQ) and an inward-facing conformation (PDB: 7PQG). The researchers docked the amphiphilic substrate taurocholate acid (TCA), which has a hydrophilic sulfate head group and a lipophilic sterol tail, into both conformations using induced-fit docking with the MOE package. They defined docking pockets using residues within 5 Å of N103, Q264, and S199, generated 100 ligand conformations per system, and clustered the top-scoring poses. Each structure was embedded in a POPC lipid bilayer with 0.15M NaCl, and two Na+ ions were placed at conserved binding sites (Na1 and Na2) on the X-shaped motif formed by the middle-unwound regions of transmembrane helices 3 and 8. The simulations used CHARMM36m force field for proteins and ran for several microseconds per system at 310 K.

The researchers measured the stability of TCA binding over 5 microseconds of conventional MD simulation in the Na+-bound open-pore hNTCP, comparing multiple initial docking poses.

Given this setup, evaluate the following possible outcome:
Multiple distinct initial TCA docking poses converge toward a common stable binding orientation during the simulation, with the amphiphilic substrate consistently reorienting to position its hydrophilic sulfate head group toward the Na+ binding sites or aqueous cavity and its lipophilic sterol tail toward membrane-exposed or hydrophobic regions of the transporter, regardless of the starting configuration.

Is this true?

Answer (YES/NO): NO